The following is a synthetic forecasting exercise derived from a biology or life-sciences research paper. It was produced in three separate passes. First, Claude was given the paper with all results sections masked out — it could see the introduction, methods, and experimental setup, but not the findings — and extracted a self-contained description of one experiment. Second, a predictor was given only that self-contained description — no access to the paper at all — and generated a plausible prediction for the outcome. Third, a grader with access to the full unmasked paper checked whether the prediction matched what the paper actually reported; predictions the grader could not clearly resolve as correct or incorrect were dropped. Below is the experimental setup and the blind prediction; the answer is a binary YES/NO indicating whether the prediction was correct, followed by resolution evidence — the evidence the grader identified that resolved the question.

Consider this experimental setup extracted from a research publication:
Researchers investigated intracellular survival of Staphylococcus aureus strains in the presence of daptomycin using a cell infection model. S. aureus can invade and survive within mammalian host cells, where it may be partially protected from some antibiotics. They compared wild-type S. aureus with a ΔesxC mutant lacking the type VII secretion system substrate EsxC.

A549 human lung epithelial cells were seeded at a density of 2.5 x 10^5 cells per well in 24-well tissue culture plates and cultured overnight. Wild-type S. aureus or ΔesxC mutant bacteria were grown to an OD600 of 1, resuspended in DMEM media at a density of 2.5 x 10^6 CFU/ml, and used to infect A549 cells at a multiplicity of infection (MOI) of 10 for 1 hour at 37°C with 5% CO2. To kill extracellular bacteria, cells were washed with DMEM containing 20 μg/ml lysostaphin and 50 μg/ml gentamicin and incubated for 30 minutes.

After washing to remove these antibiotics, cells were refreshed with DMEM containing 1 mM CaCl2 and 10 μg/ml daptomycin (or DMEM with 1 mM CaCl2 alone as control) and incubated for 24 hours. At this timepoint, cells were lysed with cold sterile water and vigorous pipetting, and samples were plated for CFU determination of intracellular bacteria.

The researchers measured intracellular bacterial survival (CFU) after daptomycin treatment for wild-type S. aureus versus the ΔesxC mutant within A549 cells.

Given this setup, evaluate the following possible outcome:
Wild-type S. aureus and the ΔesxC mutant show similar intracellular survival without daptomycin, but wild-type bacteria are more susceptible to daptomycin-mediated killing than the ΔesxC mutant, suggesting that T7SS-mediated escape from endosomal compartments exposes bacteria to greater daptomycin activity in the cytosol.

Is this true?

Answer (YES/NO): NO